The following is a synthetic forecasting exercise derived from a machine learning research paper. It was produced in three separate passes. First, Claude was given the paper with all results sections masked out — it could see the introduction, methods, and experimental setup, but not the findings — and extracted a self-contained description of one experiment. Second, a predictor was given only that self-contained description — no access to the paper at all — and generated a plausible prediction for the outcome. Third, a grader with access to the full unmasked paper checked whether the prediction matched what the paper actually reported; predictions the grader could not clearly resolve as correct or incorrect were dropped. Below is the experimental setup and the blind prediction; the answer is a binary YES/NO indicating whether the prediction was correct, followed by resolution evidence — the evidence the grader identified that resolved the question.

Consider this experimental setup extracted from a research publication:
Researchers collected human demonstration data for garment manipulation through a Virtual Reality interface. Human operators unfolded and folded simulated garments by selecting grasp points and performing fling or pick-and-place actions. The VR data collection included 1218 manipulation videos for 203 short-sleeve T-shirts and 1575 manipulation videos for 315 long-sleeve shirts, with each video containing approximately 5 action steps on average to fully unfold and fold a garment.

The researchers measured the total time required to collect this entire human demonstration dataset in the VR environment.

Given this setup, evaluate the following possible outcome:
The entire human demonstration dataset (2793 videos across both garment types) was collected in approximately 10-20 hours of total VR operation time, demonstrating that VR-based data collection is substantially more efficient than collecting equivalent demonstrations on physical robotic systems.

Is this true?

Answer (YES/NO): YES